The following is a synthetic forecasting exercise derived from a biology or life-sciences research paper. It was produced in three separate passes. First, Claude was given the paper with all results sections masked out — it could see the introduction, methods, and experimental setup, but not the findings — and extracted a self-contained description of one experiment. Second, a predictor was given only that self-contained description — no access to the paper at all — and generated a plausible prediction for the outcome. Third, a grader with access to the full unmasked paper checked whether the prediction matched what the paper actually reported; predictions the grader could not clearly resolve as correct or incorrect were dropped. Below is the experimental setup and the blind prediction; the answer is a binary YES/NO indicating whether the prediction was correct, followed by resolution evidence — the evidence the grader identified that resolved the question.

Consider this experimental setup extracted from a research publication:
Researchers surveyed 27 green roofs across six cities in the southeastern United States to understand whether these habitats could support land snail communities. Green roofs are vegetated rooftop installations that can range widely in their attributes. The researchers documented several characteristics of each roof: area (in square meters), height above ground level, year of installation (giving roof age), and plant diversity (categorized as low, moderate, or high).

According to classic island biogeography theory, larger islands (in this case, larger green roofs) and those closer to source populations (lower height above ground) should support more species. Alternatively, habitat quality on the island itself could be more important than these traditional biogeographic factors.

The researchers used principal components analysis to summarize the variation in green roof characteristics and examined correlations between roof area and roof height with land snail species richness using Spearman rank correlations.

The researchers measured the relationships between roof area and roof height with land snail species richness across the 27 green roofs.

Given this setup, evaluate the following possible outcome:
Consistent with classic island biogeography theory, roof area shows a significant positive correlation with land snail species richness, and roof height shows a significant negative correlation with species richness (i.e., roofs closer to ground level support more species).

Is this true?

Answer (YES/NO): NO